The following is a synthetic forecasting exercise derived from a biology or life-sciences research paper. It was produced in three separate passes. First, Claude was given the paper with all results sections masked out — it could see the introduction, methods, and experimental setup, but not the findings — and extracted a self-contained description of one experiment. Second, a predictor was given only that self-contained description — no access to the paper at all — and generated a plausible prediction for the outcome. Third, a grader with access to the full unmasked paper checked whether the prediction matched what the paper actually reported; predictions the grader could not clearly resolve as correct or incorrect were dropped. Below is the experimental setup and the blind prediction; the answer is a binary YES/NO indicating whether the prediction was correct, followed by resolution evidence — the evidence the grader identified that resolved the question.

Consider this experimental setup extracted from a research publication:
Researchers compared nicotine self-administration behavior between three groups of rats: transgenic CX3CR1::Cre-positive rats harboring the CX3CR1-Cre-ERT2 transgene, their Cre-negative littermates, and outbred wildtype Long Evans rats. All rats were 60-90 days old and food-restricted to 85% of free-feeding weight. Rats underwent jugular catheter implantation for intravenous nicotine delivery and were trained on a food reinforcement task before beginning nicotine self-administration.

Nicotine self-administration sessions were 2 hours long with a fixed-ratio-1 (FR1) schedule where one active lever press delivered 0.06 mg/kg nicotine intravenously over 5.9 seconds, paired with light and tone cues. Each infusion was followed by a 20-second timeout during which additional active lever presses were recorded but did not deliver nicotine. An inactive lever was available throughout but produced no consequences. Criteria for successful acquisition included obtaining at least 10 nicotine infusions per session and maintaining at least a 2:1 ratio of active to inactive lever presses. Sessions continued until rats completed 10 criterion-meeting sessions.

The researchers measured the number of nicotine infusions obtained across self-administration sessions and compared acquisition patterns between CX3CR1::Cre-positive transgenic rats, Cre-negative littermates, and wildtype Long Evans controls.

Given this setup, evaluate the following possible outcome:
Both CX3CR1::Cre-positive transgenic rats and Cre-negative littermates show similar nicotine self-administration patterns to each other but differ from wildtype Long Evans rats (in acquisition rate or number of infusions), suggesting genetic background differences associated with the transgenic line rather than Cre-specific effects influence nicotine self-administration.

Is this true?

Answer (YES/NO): NO